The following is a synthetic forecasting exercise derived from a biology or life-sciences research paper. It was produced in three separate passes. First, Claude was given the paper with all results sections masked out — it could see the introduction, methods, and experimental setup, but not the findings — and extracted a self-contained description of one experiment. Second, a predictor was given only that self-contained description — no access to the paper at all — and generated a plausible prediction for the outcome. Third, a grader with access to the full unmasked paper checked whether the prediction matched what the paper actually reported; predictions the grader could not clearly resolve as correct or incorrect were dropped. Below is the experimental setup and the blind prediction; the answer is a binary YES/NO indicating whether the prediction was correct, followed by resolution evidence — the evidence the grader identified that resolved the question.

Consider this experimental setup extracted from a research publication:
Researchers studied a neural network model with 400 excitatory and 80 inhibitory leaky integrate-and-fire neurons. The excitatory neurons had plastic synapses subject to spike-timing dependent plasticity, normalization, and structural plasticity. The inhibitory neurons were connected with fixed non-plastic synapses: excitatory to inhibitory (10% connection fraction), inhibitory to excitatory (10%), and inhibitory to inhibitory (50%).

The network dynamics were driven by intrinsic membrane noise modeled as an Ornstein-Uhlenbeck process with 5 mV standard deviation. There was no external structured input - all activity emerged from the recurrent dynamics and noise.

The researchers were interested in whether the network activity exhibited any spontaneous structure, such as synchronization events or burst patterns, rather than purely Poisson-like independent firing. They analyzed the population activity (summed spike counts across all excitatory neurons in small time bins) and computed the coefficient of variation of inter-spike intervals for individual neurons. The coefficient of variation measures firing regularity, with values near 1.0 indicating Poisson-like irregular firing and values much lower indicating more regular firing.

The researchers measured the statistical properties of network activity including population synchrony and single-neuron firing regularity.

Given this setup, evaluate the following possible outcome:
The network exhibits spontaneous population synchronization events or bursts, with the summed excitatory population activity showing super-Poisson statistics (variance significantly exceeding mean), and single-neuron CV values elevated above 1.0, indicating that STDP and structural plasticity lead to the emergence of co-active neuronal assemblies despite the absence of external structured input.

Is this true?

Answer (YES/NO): NO